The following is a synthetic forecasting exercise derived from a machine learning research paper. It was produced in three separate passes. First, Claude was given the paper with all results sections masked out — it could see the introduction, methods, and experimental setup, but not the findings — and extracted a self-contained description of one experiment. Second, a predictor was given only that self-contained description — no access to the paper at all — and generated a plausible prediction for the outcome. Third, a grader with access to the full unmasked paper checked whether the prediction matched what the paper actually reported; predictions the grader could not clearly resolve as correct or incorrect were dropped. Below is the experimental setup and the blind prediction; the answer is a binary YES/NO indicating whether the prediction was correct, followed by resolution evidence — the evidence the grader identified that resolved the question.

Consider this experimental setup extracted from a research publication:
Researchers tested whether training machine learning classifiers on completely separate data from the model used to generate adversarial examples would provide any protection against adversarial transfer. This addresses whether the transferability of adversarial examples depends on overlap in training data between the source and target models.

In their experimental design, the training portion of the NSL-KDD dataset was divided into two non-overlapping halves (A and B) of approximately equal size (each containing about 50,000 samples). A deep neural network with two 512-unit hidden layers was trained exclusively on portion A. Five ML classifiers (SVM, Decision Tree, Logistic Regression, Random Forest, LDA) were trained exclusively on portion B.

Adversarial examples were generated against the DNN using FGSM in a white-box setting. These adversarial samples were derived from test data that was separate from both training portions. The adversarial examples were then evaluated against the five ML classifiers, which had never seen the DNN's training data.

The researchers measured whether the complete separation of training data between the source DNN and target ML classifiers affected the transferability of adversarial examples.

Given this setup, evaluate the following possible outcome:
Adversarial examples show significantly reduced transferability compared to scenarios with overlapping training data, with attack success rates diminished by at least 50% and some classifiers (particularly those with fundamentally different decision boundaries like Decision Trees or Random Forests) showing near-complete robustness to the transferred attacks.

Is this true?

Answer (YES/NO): NO